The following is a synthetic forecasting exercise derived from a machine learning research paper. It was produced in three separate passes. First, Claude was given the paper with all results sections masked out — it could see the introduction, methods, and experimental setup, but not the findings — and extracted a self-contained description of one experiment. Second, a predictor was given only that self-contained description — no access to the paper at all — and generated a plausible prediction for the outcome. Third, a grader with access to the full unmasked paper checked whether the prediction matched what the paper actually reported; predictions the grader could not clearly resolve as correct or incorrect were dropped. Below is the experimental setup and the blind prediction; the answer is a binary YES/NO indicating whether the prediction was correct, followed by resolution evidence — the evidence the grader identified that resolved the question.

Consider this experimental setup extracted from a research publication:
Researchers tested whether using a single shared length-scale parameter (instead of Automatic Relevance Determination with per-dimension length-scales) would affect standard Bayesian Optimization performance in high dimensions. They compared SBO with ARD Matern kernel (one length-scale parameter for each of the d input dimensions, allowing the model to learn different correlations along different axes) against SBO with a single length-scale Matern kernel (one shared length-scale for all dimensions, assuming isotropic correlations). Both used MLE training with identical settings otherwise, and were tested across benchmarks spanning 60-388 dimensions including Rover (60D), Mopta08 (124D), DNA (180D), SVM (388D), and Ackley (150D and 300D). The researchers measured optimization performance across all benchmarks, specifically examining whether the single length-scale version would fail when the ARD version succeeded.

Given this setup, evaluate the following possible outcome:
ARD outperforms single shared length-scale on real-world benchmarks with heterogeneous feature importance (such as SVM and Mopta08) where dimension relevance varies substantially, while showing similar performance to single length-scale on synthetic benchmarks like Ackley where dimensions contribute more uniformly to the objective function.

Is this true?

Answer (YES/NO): NO